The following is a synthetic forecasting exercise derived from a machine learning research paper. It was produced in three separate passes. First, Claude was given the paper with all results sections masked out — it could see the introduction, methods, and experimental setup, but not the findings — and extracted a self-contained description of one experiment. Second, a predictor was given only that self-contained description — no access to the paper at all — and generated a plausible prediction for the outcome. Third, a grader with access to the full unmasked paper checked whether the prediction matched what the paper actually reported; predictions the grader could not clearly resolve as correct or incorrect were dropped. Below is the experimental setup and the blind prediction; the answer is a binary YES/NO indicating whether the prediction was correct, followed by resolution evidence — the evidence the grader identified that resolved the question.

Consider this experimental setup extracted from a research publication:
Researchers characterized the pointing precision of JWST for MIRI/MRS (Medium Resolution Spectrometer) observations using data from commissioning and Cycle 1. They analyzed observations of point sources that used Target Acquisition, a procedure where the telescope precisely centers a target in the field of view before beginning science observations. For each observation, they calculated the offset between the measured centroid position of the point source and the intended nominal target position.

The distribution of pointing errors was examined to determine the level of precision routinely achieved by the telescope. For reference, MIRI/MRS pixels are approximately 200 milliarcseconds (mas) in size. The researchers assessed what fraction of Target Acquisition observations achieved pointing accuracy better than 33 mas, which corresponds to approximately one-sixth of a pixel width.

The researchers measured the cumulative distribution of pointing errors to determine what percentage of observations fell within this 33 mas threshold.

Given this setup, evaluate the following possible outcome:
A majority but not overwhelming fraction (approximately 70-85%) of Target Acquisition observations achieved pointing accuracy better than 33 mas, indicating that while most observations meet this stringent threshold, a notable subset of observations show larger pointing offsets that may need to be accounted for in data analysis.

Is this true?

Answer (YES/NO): YES